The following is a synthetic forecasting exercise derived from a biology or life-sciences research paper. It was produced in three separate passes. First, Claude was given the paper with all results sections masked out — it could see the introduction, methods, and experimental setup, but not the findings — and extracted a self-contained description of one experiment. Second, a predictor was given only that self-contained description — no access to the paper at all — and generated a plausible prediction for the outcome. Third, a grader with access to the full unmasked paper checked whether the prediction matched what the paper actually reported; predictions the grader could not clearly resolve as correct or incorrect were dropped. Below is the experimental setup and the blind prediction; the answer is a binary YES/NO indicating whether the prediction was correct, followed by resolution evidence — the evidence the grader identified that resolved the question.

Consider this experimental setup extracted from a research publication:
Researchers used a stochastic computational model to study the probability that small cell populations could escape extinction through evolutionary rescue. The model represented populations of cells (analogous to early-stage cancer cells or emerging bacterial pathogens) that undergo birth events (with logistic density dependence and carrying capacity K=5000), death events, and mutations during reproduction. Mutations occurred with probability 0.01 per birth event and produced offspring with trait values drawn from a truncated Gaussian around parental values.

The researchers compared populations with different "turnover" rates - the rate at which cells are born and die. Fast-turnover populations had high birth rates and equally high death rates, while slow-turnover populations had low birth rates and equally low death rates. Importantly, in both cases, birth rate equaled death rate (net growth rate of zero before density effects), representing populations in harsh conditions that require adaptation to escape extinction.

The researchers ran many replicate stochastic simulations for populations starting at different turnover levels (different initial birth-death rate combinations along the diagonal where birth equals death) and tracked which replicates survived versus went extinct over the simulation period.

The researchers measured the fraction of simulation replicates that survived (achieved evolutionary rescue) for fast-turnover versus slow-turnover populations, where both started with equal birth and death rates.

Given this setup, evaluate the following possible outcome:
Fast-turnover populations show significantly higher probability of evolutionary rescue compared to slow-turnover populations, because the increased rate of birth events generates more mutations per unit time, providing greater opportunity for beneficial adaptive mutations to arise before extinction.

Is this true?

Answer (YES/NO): NO